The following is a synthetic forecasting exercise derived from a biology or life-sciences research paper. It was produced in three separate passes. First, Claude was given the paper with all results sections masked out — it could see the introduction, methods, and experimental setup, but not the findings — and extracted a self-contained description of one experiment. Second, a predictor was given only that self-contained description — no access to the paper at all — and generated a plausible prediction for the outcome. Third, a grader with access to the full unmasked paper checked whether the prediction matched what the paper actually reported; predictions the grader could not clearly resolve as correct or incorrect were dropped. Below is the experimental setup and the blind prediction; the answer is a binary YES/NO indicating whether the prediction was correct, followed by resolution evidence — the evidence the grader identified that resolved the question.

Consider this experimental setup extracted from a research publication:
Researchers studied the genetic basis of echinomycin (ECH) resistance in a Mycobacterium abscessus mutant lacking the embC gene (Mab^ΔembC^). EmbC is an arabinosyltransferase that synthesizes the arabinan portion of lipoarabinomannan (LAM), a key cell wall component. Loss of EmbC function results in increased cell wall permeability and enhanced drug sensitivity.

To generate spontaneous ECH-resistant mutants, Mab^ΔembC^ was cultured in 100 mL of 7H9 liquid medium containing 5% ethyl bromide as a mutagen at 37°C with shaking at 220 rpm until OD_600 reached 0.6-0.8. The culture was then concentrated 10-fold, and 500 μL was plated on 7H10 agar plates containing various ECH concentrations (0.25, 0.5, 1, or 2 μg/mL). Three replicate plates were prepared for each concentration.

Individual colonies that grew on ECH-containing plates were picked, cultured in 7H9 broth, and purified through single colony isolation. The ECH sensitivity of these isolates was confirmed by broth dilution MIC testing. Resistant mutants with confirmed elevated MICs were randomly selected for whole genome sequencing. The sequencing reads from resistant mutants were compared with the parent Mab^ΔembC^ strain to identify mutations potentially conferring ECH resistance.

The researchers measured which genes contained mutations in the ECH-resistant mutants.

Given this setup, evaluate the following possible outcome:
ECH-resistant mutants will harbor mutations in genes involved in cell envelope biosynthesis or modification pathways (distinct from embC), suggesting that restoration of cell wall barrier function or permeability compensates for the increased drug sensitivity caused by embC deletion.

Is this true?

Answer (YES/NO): YES